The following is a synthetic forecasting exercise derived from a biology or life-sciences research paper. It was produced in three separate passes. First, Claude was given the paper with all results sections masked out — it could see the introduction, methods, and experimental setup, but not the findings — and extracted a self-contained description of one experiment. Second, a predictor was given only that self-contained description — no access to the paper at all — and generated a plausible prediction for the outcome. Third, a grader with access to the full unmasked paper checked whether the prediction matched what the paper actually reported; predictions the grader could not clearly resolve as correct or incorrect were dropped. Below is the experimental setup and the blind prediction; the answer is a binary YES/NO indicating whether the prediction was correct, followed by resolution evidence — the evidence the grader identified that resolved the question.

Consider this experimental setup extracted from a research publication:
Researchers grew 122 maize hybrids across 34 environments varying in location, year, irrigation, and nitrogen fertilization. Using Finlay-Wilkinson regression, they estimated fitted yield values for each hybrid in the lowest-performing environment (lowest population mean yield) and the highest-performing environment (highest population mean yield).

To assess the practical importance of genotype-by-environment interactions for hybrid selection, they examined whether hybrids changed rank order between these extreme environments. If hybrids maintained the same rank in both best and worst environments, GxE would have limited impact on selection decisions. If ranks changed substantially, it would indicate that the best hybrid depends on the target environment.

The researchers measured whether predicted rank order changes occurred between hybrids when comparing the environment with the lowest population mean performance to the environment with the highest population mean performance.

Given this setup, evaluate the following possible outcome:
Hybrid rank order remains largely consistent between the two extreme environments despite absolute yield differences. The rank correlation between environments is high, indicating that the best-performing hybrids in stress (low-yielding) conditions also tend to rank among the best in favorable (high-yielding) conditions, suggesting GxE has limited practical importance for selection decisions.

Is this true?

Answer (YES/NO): YES